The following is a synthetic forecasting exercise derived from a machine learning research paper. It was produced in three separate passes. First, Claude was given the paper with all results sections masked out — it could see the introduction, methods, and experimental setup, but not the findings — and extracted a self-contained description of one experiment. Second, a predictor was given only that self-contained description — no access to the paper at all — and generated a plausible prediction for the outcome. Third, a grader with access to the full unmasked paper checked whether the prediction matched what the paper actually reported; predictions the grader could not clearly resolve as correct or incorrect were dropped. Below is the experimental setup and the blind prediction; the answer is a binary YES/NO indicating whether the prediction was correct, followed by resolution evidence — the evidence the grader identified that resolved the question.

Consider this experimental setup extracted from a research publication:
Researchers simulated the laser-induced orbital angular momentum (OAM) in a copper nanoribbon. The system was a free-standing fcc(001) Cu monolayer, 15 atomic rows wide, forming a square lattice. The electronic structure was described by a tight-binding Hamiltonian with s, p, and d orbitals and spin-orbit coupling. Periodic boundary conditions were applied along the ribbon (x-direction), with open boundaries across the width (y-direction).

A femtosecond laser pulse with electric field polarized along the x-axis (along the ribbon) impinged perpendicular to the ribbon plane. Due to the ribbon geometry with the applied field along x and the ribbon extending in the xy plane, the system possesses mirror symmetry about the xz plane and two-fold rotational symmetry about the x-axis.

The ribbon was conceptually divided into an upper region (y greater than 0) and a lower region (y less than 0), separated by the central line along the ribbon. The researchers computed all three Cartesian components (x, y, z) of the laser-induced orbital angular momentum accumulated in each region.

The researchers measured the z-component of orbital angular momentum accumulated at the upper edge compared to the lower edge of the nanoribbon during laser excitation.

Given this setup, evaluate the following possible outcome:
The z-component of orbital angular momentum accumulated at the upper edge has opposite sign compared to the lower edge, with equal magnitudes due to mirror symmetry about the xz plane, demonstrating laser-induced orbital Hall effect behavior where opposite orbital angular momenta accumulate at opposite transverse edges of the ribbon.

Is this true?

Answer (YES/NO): YES